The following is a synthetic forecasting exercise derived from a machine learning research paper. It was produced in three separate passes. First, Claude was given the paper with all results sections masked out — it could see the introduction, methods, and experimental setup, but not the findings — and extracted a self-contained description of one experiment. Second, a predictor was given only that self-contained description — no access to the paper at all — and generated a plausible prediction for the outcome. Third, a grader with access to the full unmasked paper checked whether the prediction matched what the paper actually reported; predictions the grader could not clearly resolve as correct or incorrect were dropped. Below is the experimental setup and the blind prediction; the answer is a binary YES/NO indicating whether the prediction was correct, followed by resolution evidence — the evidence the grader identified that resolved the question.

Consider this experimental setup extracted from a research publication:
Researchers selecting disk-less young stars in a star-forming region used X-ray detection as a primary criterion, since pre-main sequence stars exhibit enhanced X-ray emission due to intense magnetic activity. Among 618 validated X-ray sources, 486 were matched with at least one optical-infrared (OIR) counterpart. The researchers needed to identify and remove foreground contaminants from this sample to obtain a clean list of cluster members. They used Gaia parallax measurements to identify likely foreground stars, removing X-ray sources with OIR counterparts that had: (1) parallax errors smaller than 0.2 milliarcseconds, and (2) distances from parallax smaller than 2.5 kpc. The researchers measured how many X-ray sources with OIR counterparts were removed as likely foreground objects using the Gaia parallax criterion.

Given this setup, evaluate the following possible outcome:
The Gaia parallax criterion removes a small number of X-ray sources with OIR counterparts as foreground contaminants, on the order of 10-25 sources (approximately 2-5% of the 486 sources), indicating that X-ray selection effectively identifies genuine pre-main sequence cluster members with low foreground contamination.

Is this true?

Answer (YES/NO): NO